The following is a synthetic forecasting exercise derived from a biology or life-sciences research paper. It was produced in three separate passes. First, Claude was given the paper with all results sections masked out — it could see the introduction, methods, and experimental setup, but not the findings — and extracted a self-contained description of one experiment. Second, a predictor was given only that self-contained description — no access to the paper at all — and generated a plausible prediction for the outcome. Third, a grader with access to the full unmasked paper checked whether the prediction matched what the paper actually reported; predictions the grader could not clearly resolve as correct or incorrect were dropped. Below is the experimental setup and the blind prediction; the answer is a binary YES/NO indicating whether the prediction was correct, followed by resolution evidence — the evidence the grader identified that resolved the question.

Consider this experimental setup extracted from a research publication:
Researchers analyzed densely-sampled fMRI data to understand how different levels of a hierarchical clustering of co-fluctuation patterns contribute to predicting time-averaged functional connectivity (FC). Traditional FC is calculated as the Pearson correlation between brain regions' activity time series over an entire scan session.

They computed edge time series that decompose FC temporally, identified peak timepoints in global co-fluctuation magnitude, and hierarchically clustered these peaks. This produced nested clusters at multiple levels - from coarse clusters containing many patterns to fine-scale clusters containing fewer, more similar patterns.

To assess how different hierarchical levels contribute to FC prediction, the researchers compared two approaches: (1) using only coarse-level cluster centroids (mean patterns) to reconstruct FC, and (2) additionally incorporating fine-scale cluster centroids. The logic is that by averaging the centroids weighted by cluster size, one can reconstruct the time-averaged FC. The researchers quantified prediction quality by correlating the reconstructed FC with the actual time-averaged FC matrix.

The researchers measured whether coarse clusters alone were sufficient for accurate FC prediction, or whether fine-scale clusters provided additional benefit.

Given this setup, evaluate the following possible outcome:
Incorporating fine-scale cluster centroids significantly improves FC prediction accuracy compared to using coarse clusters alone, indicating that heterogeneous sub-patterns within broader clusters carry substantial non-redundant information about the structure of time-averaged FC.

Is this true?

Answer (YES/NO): YES